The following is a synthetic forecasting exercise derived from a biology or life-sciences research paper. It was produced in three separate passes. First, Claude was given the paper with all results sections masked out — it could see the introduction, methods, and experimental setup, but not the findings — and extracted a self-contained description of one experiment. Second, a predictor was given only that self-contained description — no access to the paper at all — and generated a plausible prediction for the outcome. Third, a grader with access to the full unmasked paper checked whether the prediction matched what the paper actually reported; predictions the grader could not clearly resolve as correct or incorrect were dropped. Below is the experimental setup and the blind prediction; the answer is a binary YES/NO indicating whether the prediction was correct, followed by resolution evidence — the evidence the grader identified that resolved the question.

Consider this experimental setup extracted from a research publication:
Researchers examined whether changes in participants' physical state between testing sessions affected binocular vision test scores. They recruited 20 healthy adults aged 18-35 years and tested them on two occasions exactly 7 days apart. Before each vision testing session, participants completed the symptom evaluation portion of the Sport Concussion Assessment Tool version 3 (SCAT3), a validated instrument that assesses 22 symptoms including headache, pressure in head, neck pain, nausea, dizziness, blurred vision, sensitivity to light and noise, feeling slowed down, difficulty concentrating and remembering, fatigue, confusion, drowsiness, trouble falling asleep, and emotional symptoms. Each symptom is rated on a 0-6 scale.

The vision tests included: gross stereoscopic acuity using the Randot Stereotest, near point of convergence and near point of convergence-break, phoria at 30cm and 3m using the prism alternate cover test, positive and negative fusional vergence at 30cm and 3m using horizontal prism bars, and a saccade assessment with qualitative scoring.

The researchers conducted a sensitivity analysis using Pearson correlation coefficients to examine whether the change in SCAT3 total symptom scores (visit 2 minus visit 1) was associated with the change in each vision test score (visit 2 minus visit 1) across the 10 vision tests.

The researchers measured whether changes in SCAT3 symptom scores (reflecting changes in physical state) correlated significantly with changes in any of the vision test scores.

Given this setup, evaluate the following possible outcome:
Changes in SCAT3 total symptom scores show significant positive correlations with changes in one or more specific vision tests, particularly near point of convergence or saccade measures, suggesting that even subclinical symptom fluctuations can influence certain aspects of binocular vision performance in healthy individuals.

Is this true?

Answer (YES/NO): NO